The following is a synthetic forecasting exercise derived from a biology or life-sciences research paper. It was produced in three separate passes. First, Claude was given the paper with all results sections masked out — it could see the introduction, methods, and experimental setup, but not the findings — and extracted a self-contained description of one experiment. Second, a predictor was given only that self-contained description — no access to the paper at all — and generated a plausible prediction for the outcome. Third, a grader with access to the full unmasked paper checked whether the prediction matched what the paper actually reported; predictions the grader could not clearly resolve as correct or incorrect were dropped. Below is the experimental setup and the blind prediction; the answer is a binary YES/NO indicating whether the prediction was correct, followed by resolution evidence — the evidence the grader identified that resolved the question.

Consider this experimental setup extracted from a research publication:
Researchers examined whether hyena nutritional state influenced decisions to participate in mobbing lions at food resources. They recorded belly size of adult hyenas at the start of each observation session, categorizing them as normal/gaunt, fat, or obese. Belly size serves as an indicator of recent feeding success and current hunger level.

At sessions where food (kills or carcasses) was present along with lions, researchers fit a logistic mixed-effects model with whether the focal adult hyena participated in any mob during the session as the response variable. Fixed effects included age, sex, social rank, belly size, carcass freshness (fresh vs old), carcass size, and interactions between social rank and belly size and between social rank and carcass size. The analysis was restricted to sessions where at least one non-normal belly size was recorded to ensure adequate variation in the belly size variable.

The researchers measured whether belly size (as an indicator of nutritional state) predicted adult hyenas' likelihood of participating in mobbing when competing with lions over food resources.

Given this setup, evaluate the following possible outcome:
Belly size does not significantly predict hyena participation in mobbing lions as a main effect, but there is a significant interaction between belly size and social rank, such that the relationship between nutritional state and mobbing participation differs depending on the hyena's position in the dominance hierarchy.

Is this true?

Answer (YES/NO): NO